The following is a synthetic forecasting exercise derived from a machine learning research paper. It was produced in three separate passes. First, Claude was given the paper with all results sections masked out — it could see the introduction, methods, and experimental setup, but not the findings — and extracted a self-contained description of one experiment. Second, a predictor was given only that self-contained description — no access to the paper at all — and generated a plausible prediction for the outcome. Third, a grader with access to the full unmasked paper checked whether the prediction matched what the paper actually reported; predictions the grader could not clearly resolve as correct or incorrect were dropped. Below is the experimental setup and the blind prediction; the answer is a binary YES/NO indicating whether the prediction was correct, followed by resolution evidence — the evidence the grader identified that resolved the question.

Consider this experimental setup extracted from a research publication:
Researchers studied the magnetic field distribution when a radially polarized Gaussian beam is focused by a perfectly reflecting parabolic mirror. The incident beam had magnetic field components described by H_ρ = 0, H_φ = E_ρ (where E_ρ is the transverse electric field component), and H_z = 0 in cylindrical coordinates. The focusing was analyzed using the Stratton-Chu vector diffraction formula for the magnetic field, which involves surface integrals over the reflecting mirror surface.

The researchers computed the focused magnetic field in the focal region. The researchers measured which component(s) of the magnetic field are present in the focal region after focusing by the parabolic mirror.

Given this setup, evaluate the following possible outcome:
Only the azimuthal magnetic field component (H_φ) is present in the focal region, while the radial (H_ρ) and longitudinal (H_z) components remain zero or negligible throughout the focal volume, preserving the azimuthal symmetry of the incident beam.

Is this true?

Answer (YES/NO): YES